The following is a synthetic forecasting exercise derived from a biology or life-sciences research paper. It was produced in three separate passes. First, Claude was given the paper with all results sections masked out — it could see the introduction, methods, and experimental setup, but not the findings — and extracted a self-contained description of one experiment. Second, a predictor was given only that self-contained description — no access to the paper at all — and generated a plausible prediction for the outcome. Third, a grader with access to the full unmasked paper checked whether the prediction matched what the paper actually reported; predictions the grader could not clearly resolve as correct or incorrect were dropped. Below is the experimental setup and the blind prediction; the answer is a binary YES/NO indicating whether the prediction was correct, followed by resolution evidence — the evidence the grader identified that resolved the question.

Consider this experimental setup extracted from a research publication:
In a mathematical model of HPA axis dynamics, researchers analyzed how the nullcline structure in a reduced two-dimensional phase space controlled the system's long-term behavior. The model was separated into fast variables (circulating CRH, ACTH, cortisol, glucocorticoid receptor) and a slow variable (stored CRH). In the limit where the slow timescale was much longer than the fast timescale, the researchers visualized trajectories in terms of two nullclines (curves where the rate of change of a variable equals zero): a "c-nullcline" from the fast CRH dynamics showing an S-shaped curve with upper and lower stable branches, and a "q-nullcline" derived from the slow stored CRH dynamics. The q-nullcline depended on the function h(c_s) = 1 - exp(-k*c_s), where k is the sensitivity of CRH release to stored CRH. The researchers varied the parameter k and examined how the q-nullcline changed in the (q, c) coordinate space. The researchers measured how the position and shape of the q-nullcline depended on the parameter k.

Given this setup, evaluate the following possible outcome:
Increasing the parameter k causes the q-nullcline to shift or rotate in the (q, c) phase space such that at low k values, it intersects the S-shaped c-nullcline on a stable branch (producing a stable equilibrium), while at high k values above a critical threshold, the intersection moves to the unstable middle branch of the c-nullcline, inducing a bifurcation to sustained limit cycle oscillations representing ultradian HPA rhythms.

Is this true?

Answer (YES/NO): NO